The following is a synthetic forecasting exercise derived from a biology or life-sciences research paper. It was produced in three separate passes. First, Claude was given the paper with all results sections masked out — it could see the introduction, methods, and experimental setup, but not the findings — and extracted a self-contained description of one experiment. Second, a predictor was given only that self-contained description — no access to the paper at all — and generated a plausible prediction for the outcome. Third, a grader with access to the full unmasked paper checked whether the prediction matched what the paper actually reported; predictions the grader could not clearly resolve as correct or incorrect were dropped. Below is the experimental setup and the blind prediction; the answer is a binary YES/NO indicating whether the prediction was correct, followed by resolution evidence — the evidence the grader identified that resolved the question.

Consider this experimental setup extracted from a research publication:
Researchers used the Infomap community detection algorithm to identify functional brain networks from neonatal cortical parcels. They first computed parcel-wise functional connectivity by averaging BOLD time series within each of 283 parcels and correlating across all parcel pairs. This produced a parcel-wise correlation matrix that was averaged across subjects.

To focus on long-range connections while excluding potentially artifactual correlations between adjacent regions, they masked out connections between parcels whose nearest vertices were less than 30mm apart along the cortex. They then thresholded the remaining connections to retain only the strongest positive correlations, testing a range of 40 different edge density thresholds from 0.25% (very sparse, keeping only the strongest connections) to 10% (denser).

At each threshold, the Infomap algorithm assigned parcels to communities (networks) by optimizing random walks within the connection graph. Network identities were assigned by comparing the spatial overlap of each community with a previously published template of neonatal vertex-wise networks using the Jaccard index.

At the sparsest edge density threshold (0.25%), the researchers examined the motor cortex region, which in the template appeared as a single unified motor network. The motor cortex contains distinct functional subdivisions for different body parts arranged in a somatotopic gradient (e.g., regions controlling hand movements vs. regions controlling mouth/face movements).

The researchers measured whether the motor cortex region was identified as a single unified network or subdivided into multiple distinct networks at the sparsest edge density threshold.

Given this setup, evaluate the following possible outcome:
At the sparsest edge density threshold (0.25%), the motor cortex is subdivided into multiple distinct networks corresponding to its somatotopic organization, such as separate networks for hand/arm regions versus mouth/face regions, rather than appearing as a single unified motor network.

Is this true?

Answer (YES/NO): YES